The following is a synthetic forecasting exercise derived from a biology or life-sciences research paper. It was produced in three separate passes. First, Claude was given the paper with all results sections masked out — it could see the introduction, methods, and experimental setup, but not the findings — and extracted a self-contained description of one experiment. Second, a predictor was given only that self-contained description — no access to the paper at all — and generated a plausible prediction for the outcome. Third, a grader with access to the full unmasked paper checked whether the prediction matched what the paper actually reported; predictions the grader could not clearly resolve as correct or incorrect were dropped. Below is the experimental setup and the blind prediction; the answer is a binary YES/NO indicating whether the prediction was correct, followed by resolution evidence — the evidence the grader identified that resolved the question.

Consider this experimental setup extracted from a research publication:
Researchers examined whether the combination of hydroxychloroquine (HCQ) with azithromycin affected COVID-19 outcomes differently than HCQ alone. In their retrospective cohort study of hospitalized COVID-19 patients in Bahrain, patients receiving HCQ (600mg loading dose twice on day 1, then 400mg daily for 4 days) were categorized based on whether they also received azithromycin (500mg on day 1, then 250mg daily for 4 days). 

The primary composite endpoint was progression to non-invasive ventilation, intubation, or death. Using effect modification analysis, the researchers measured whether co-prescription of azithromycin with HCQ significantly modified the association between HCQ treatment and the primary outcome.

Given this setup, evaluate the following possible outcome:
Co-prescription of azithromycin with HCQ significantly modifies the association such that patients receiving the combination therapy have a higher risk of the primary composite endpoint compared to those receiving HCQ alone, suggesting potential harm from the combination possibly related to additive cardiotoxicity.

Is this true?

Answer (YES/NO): NO